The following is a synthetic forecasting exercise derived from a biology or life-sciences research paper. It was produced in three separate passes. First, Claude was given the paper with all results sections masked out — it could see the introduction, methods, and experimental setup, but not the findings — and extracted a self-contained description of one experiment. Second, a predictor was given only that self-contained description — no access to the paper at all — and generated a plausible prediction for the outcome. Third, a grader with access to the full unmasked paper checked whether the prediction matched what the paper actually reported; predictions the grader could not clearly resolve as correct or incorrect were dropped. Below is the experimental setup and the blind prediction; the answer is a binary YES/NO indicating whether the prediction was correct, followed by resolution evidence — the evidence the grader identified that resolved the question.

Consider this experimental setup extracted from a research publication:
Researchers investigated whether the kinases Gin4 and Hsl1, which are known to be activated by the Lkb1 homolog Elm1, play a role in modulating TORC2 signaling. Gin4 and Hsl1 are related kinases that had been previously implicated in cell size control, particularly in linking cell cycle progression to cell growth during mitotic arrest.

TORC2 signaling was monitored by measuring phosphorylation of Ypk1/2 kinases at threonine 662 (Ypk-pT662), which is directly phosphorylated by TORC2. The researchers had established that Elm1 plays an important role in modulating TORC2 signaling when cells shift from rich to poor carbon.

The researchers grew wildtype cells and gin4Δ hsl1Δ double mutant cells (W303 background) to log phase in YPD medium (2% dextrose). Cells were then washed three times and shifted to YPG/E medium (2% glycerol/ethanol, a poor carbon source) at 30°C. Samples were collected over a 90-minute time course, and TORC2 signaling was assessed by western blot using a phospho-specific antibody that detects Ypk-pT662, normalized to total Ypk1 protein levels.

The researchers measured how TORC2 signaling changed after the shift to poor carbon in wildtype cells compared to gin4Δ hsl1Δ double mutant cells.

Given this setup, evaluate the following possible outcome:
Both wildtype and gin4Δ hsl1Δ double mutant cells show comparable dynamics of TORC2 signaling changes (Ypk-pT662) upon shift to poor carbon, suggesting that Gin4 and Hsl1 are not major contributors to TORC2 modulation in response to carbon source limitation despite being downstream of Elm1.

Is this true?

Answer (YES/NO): NO